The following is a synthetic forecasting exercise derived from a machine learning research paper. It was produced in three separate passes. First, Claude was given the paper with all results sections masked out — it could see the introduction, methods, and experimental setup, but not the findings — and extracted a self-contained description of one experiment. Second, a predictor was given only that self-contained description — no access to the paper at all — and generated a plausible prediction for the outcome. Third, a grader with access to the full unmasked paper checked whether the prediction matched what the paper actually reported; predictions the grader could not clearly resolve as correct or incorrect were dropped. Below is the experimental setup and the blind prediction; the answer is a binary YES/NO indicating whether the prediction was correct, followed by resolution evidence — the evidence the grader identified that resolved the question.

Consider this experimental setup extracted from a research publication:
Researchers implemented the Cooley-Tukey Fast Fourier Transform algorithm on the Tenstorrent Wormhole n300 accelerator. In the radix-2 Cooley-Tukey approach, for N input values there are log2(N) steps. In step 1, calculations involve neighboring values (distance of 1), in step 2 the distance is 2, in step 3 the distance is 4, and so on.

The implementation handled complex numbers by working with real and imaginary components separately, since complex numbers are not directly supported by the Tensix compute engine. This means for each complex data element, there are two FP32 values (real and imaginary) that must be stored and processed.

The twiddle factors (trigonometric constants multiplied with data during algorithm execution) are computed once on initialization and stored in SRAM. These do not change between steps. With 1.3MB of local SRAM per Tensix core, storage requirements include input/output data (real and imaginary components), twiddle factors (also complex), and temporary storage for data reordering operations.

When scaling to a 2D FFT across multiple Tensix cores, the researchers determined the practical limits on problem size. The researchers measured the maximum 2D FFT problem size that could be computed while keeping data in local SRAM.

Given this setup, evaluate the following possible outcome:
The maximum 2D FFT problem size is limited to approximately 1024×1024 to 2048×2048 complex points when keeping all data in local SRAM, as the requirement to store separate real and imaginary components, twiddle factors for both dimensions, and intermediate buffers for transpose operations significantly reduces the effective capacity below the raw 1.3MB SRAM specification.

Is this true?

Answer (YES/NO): YES